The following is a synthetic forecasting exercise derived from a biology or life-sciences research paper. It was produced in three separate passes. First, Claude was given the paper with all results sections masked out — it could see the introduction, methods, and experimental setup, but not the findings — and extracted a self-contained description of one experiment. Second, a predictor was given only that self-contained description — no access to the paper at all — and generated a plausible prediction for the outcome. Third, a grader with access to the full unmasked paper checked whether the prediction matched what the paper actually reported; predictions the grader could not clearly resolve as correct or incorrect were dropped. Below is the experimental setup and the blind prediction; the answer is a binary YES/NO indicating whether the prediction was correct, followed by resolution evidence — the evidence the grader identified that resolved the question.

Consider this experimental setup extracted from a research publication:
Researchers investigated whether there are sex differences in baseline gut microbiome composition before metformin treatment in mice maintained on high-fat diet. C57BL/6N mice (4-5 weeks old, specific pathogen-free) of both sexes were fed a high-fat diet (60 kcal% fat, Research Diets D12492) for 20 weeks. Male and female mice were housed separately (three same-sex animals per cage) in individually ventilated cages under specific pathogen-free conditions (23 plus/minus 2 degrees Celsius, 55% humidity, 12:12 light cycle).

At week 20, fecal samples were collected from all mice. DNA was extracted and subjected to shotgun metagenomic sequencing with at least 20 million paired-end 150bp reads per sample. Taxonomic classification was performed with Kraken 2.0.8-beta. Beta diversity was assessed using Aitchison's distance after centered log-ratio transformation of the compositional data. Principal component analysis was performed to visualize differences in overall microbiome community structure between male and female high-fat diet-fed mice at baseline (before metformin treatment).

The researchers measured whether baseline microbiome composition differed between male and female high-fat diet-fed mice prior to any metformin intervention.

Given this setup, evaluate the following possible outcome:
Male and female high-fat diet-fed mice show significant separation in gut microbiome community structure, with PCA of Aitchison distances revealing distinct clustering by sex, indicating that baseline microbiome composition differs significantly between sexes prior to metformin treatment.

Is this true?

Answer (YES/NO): NO